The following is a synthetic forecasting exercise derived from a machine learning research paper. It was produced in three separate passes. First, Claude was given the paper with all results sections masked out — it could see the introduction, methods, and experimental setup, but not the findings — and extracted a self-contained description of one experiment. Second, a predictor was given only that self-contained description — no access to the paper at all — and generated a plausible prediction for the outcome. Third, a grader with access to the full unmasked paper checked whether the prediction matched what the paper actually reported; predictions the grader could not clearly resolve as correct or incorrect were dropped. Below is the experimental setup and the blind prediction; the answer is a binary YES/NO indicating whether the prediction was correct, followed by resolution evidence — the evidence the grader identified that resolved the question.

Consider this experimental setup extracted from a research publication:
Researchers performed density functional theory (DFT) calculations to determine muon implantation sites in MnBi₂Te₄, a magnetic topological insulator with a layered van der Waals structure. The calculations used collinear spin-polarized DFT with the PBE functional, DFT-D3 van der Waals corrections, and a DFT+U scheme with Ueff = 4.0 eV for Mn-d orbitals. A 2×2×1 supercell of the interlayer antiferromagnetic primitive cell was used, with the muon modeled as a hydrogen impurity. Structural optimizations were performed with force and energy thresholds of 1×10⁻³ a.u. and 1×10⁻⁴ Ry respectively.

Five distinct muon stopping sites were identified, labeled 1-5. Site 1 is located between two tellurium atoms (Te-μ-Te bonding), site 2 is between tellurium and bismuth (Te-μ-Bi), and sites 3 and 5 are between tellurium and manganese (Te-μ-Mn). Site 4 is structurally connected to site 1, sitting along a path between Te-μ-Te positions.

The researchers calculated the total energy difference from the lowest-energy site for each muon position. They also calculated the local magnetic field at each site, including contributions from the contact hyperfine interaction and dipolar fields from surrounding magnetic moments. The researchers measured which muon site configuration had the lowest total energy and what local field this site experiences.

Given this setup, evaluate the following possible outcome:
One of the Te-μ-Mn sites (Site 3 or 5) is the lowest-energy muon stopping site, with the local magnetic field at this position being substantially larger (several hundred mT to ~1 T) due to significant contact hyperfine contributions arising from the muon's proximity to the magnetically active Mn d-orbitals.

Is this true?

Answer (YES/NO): NO